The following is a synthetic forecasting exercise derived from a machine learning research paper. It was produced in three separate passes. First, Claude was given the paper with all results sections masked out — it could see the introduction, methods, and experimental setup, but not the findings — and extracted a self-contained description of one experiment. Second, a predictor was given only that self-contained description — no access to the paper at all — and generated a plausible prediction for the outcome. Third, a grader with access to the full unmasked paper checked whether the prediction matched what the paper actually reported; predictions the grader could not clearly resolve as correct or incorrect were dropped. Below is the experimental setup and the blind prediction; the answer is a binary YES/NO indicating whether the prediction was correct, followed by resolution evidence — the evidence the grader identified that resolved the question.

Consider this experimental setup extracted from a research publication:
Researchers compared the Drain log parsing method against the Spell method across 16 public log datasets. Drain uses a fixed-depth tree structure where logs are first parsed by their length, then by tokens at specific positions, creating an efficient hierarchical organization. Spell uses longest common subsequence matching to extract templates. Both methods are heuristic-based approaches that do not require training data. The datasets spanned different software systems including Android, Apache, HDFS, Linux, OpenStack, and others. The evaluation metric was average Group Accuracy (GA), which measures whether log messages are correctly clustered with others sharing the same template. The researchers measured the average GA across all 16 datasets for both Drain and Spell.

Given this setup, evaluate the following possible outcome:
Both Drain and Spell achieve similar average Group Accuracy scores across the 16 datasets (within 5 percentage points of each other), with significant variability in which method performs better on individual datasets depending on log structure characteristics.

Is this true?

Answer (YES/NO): NO